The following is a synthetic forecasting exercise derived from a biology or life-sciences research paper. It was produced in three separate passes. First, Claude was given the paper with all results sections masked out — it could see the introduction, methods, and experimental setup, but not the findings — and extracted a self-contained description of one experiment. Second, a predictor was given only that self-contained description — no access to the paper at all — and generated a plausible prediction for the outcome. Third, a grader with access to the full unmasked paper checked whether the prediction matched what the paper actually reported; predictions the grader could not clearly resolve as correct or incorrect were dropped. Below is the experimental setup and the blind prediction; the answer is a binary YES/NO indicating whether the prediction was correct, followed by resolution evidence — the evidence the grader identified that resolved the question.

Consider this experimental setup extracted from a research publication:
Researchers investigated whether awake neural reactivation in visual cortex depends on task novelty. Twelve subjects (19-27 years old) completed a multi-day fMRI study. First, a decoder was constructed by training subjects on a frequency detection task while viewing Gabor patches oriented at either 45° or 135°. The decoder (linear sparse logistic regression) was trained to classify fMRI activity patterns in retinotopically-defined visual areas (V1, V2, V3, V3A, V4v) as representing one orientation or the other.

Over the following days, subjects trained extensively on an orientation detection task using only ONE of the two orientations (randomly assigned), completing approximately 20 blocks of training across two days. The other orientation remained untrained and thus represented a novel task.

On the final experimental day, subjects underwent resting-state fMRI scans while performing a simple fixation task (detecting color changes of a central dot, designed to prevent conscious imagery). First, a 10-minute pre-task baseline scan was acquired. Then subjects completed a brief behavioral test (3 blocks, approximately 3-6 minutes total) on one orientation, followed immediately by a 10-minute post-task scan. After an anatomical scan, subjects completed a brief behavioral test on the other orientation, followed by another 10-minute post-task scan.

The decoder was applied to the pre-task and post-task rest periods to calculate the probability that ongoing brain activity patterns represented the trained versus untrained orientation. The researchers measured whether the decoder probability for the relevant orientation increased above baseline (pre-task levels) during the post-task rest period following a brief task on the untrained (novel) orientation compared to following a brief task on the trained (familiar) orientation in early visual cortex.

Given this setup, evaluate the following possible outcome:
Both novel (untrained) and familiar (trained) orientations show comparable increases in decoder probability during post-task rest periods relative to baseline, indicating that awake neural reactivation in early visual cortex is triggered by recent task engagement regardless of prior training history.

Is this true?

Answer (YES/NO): NO